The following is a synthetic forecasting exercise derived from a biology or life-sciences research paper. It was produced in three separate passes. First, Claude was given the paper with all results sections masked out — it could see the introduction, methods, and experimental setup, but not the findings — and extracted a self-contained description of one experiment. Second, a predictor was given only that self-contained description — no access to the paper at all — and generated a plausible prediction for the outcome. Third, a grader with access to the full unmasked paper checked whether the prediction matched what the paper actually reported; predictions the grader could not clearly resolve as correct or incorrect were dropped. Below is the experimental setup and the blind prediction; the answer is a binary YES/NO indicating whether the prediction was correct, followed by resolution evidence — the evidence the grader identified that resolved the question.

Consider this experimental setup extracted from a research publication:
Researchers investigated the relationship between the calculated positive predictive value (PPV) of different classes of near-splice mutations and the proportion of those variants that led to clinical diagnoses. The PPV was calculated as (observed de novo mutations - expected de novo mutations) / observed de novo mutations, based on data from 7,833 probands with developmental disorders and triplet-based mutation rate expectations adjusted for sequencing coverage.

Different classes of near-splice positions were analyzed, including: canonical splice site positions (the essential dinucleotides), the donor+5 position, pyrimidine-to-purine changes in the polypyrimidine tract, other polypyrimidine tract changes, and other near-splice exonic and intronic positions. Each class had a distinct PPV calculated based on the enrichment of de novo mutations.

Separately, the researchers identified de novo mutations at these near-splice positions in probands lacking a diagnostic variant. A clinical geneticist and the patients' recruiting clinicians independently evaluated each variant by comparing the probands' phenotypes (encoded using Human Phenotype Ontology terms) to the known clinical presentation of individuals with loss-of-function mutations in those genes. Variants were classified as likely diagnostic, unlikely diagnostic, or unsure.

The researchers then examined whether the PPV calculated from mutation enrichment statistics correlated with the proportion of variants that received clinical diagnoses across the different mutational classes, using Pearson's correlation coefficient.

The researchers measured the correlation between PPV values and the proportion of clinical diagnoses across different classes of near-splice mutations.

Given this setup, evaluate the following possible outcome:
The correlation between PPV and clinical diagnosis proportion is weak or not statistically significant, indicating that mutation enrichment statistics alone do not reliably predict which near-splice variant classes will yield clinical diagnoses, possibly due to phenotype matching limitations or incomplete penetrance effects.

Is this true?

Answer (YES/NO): NO